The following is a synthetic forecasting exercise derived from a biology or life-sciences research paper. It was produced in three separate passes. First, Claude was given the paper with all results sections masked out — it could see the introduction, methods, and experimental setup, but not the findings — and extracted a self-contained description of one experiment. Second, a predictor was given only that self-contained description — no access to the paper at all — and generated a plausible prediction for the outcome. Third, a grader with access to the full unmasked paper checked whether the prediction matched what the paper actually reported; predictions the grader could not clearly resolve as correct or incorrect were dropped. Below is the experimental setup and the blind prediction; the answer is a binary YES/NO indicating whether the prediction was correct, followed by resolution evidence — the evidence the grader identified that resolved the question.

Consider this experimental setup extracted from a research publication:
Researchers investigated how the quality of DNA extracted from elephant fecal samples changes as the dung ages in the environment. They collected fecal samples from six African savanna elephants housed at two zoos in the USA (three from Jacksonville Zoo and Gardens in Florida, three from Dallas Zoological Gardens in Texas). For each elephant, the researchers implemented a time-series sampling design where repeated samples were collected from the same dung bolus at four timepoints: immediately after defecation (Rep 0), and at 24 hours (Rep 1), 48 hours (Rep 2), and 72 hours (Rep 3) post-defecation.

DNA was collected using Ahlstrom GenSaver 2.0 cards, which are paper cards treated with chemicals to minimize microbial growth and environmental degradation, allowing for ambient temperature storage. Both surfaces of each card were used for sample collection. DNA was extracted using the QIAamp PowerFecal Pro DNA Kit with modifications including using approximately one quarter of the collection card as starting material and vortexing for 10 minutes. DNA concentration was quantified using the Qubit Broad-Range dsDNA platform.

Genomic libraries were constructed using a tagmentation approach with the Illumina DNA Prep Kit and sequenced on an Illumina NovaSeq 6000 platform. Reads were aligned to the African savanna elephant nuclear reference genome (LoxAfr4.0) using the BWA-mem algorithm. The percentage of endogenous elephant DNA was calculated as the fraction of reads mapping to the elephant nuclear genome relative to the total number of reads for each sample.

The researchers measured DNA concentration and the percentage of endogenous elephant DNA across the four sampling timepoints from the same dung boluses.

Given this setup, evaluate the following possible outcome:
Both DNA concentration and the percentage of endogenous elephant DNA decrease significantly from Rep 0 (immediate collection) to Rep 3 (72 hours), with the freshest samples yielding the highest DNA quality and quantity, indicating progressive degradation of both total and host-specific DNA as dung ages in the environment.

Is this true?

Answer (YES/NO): YES